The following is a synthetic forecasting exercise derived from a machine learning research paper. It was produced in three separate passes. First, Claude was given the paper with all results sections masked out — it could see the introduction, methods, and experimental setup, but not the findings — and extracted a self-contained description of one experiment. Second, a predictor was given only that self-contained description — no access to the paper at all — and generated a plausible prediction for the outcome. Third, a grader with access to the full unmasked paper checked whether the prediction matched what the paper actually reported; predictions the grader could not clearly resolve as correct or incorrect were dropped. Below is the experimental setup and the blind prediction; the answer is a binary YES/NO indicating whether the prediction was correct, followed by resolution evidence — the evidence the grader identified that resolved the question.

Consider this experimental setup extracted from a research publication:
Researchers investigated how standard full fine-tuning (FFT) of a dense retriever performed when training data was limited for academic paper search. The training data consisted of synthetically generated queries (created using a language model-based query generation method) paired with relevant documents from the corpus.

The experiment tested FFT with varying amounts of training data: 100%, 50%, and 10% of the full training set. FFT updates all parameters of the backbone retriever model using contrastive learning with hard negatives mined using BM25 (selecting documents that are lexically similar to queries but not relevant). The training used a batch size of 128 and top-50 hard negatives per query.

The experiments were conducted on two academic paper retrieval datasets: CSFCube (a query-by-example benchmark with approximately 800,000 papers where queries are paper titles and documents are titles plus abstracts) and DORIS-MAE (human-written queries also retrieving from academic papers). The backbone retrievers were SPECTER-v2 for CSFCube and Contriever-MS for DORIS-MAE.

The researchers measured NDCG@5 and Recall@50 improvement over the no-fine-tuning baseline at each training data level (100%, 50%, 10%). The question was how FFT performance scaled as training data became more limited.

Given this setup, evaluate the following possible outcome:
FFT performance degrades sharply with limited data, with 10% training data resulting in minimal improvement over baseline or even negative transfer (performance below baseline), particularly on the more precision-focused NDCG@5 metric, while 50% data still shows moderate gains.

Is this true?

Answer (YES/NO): NO